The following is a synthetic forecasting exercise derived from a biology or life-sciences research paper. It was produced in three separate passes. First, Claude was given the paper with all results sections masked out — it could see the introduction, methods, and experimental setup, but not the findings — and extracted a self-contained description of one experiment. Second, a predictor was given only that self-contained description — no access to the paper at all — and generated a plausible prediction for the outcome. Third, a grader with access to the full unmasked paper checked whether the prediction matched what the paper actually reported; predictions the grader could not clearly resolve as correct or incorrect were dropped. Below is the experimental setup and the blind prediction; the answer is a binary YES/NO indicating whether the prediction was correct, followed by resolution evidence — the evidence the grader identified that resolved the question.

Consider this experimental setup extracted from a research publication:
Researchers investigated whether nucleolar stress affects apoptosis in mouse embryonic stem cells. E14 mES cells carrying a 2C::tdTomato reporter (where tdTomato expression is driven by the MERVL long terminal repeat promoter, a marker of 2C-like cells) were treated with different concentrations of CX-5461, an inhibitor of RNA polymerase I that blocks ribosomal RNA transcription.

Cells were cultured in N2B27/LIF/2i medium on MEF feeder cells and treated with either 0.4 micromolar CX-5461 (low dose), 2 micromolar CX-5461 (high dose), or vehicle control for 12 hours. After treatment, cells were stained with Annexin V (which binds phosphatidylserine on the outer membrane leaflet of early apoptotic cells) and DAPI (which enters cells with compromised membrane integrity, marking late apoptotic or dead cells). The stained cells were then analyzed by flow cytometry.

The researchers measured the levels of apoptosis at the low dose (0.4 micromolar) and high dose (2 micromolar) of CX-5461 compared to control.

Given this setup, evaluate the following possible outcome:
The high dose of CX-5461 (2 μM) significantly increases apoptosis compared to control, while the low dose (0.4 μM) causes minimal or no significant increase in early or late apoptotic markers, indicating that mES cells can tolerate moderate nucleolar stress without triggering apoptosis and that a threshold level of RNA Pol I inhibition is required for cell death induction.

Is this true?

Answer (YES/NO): YES